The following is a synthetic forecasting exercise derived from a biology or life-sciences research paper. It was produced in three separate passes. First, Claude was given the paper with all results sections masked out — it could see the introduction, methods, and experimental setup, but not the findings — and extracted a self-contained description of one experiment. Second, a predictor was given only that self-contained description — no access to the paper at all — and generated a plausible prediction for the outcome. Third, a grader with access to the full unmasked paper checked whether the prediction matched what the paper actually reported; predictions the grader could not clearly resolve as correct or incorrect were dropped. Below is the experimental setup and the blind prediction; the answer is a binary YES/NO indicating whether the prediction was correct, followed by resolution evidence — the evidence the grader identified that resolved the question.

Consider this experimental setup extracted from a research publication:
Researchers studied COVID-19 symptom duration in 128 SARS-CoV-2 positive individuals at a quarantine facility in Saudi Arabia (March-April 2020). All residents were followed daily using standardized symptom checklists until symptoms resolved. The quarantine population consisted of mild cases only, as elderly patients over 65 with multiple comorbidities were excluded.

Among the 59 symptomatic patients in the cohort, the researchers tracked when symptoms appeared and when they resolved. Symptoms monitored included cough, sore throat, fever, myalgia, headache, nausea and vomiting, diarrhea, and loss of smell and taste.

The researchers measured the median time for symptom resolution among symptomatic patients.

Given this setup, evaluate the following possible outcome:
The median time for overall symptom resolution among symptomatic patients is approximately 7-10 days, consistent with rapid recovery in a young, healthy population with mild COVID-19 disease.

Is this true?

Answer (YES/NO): NO